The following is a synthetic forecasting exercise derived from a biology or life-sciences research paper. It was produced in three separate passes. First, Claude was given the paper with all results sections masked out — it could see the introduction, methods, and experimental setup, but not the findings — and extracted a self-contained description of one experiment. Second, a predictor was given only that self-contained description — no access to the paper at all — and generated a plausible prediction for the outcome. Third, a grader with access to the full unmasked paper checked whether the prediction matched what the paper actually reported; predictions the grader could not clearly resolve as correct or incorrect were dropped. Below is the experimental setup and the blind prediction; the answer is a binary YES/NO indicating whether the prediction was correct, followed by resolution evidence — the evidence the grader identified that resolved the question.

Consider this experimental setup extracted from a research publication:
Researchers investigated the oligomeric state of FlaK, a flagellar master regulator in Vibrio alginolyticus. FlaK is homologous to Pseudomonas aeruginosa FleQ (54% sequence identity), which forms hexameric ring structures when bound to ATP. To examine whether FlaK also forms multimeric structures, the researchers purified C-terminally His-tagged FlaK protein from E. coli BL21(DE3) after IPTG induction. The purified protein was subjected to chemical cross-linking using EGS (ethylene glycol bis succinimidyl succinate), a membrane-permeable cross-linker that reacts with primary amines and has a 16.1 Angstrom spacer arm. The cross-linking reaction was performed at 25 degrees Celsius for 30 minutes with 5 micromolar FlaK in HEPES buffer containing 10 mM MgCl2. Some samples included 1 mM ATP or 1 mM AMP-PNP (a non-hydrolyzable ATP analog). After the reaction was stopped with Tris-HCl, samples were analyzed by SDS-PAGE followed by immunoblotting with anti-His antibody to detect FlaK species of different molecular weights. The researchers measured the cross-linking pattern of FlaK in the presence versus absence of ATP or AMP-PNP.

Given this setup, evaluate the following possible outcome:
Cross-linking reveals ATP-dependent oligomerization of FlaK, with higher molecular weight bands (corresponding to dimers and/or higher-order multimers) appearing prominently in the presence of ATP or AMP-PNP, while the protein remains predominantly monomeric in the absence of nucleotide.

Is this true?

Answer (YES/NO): NO